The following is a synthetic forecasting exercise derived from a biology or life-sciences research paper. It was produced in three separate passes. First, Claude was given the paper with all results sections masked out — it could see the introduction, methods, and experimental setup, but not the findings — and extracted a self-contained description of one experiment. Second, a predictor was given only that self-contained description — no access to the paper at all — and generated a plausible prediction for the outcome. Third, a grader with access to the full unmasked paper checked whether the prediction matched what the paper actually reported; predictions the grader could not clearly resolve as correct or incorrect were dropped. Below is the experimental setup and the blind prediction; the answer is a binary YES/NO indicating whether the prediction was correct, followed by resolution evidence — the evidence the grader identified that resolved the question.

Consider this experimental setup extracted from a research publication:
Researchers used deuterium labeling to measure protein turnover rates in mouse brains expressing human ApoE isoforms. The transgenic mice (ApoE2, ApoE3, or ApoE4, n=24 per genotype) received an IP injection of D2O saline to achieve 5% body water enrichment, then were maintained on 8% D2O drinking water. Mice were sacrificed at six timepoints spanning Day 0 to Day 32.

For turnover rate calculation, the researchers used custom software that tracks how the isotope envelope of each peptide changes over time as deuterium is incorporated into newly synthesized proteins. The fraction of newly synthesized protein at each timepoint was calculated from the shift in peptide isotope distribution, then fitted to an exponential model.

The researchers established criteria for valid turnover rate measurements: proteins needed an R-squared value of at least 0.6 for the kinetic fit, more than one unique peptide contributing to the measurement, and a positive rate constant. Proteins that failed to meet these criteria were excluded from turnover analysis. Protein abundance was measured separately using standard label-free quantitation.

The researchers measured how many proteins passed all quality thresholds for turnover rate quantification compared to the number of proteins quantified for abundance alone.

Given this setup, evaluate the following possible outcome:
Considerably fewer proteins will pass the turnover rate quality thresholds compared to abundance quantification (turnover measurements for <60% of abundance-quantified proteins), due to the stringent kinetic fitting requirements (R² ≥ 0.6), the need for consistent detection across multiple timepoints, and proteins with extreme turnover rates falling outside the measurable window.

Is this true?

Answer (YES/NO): YES